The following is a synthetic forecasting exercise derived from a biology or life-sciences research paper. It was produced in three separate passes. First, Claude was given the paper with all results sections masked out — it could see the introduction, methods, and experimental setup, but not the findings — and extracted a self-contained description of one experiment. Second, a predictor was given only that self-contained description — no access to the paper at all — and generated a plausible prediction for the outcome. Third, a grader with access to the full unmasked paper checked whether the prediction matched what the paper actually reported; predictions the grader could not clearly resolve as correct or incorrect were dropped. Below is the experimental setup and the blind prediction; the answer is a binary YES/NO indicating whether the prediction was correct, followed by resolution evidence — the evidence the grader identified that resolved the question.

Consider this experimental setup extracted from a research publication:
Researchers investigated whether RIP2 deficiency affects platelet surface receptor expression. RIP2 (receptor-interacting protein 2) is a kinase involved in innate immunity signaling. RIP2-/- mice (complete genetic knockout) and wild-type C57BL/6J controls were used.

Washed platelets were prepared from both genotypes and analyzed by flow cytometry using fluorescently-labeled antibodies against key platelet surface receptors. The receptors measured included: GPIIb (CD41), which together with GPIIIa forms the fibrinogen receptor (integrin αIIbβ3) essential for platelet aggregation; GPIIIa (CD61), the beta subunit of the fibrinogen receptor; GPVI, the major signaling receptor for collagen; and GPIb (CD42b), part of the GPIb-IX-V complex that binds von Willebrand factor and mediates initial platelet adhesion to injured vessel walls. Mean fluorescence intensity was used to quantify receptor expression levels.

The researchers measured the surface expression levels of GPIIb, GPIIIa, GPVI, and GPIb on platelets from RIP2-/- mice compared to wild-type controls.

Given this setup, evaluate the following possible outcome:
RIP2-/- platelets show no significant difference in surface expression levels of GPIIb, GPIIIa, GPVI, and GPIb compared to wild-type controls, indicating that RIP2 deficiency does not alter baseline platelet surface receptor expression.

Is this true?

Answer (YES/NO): YES